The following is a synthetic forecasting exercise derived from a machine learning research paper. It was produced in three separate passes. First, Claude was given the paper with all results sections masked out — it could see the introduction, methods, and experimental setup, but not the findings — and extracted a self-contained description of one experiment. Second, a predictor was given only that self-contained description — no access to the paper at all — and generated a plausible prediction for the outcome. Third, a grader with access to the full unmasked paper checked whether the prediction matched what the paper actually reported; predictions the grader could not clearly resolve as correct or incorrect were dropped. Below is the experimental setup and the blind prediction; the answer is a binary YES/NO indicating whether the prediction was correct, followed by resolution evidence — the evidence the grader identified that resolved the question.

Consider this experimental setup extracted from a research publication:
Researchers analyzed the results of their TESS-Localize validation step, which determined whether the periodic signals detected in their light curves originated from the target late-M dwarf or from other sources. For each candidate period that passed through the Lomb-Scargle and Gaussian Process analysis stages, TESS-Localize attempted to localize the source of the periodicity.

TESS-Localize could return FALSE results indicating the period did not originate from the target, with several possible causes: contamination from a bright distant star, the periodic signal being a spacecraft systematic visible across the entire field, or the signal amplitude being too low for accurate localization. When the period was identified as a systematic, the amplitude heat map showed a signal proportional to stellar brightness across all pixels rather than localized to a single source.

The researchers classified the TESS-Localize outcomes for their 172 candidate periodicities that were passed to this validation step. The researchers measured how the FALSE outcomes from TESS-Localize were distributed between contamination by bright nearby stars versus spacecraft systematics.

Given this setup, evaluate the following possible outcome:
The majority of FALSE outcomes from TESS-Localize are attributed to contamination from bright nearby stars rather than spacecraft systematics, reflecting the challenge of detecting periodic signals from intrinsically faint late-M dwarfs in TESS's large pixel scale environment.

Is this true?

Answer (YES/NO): NO